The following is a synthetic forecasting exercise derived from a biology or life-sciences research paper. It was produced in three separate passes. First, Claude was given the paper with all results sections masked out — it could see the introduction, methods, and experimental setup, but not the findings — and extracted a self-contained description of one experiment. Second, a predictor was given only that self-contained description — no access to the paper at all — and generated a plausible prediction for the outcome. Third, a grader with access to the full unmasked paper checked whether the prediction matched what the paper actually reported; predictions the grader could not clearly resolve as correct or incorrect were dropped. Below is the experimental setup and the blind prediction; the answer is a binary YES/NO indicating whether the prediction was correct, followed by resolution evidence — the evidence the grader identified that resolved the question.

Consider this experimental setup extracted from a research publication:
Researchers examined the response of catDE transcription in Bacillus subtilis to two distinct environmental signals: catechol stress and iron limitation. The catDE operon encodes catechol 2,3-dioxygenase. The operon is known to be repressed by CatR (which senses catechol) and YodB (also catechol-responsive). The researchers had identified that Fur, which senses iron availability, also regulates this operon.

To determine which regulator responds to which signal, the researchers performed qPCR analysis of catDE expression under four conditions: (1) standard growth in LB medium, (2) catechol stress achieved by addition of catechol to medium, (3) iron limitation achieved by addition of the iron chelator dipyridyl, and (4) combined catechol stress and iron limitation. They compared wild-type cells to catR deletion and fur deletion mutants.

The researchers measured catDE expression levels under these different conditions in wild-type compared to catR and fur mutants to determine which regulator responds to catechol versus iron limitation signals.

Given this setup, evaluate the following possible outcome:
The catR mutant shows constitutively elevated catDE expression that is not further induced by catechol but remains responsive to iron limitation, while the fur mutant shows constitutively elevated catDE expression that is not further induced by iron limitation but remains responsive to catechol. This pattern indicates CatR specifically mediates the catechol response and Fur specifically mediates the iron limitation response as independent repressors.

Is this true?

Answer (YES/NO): NO